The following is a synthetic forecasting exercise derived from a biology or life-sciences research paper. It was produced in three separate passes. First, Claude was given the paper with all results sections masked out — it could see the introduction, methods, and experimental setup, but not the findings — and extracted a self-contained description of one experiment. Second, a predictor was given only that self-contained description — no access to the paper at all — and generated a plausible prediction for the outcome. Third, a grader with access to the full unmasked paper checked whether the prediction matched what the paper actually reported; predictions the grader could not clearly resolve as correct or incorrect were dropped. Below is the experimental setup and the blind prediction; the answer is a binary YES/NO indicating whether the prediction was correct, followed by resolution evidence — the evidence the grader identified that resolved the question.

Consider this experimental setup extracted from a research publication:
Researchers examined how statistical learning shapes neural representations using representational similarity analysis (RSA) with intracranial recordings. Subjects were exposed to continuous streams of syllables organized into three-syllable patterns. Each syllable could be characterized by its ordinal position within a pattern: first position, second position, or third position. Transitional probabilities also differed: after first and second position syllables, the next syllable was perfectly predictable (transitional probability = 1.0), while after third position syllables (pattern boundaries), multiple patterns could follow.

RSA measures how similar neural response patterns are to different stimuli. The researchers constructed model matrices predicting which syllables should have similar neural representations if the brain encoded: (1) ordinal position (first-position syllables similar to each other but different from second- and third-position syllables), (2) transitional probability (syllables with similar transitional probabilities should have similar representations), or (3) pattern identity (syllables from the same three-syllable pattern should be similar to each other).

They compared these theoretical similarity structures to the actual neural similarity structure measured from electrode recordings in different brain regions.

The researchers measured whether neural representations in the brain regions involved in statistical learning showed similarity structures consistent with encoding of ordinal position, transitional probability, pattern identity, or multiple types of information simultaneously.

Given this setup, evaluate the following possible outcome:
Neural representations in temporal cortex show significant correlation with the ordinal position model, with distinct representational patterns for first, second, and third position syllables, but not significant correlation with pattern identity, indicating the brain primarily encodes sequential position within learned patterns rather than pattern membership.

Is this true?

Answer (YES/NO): NO